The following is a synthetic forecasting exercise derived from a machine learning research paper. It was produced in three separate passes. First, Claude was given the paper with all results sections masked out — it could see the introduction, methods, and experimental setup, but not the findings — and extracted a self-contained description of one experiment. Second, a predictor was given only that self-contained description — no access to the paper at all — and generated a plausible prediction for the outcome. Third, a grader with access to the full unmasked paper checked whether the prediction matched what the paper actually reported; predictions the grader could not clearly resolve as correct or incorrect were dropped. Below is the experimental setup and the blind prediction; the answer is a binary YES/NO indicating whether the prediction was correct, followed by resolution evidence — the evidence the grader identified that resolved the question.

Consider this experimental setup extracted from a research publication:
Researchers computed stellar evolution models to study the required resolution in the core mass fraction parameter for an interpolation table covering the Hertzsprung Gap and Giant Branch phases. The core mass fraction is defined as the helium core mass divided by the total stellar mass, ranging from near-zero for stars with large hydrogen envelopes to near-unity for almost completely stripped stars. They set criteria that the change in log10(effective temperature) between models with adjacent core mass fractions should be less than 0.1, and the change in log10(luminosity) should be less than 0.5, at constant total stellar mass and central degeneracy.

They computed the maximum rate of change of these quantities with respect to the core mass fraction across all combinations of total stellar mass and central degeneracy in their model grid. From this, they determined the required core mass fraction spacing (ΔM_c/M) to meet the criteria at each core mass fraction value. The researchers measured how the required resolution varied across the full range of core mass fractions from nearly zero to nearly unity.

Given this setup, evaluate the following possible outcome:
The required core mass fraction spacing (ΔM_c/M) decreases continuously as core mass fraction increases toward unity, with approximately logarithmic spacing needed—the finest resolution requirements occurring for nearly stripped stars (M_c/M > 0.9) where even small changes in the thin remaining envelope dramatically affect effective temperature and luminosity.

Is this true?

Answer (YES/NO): NO